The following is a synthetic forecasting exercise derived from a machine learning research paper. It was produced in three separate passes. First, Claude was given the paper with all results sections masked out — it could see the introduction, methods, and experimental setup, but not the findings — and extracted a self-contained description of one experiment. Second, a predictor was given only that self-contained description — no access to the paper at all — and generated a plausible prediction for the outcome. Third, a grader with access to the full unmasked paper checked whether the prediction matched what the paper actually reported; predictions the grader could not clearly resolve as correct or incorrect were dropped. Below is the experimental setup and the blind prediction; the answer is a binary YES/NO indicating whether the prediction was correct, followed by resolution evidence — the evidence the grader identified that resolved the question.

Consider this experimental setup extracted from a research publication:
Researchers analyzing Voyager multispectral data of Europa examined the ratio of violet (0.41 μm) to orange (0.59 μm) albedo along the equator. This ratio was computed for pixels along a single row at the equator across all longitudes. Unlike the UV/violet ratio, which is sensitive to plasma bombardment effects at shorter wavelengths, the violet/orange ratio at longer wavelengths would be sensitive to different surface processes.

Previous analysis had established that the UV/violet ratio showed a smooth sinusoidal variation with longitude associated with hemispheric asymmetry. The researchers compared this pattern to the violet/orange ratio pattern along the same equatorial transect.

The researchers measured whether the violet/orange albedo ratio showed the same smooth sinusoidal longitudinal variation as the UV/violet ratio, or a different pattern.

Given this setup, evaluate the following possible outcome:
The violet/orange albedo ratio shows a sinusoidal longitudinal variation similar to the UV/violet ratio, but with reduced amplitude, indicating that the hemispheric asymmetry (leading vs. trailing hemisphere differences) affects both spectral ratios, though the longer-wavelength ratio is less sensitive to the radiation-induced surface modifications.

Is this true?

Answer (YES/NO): NO